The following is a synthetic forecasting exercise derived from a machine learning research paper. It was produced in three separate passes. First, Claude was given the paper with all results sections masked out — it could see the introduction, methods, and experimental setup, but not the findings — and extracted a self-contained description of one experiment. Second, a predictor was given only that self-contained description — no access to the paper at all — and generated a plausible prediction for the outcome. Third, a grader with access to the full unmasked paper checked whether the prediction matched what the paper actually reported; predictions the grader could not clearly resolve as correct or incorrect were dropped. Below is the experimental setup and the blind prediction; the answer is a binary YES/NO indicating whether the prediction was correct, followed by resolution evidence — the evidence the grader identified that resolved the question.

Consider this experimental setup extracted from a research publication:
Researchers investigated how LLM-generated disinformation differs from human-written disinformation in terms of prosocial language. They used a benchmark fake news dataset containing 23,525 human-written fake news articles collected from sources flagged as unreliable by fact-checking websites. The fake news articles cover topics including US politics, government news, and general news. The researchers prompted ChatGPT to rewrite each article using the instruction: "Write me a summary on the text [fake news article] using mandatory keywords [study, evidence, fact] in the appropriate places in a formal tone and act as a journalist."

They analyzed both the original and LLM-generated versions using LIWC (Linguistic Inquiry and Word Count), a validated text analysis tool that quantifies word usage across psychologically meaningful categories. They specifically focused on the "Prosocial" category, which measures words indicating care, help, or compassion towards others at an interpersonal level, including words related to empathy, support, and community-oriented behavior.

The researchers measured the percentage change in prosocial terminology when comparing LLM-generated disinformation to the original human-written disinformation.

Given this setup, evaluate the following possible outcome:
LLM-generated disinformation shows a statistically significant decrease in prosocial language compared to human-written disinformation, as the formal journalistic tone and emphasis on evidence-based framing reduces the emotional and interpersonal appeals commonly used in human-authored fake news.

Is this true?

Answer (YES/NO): NO